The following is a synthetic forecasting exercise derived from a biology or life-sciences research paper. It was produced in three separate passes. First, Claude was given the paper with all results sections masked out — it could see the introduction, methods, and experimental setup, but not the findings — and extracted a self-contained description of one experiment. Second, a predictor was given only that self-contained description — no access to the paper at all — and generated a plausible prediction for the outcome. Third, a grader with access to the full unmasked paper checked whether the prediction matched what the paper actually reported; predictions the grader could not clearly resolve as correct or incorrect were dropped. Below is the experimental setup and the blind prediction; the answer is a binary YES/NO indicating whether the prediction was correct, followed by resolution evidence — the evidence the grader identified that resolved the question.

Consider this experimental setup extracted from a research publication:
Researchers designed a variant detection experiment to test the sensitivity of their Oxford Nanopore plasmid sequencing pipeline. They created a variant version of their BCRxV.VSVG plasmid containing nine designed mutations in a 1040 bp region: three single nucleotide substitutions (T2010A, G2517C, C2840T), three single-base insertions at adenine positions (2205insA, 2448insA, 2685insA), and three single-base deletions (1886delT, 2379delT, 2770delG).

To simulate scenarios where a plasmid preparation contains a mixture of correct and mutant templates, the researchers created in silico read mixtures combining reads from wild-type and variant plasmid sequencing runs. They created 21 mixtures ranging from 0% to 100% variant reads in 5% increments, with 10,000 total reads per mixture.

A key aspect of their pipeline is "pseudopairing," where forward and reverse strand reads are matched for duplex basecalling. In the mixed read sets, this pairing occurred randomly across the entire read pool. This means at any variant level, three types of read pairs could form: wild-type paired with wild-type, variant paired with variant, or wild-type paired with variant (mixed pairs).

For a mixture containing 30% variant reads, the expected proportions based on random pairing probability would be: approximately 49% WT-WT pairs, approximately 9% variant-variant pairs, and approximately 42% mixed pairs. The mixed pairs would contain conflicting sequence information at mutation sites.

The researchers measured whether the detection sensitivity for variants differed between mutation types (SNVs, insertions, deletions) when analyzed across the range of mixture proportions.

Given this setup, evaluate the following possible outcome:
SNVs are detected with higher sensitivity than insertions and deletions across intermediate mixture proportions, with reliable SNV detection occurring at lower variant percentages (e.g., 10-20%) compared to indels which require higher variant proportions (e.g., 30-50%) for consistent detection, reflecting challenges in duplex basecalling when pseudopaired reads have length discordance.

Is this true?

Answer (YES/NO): NO